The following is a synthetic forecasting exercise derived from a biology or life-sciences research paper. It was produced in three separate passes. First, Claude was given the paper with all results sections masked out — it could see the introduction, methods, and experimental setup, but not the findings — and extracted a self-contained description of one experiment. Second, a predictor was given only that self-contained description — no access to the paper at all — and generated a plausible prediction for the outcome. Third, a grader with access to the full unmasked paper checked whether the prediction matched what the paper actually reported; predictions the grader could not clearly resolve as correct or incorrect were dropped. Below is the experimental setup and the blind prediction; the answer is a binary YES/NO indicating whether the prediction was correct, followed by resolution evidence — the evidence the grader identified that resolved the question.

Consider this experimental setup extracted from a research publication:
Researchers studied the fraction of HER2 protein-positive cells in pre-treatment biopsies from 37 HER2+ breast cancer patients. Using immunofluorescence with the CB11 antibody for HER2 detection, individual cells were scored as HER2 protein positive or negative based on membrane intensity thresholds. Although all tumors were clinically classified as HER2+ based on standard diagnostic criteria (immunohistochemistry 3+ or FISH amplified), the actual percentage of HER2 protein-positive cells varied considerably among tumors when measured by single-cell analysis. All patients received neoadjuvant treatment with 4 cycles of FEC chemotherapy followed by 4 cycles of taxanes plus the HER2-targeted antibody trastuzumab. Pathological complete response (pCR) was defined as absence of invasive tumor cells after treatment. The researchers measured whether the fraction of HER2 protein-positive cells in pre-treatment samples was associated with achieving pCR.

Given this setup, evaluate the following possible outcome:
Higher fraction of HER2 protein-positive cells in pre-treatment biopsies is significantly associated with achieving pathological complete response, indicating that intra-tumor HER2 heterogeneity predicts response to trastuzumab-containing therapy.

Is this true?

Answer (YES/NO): NO